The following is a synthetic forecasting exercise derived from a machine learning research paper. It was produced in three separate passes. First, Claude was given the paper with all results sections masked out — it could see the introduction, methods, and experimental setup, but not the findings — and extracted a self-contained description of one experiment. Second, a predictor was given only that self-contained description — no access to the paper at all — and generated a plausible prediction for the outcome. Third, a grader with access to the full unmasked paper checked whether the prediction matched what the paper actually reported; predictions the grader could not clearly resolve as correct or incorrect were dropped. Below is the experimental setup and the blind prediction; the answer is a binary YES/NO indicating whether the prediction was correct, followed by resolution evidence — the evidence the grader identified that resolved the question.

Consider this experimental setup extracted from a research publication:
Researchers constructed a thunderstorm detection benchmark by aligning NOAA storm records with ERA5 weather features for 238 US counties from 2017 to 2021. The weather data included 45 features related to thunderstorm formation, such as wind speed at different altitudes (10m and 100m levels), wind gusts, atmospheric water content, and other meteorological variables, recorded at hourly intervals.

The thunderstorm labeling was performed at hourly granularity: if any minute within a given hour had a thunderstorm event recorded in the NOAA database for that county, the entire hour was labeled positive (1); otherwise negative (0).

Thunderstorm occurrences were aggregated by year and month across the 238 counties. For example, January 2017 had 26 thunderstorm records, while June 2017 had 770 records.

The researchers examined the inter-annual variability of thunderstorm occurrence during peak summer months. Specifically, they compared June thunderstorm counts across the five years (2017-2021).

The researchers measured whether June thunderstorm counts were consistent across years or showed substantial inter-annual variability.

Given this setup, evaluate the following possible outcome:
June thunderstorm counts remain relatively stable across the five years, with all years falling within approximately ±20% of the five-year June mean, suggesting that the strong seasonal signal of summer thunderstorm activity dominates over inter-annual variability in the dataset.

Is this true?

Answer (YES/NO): NO